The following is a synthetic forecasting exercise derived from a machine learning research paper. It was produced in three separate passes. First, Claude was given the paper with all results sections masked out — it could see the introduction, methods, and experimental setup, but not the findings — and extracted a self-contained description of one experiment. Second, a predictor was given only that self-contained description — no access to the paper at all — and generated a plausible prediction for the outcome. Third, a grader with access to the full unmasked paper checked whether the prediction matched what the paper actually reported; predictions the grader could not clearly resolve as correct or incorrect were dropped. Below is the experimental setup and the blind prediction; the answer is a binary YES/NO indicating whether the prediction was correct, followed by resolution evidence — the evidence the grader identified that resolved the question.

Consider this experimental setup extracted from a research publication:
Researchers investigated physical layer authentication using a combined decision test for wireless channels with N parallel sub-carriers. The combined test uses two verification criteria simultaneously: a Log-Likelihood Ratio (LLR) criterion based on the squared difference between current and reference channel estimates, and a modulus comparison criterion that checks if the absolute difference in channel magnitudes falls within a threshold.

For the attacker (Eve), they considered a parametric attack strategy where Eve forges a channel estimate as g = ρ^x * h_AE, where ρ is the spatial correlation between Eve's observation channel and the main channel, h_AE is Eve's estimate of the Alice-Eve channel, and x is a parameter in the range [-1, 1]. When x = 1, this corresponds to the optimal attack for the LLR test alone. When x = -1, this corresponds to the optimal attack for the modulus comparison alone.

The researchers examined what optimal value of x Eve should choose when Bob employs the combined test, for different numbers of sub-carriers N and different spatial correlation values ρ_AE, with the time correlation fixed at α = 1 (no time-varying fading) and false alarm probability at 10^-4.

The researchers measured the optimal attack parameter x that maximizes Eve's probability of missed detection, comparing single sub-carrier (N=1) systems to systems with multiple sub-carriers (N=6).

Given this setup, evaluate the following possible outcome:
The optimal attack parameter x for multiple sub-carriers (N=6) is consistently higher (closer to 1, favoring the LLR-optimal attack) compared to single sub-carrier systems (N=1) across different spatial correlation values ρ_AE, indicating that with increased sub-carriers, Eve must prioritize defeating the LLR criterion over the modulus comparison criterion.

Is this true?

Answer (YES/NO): NO